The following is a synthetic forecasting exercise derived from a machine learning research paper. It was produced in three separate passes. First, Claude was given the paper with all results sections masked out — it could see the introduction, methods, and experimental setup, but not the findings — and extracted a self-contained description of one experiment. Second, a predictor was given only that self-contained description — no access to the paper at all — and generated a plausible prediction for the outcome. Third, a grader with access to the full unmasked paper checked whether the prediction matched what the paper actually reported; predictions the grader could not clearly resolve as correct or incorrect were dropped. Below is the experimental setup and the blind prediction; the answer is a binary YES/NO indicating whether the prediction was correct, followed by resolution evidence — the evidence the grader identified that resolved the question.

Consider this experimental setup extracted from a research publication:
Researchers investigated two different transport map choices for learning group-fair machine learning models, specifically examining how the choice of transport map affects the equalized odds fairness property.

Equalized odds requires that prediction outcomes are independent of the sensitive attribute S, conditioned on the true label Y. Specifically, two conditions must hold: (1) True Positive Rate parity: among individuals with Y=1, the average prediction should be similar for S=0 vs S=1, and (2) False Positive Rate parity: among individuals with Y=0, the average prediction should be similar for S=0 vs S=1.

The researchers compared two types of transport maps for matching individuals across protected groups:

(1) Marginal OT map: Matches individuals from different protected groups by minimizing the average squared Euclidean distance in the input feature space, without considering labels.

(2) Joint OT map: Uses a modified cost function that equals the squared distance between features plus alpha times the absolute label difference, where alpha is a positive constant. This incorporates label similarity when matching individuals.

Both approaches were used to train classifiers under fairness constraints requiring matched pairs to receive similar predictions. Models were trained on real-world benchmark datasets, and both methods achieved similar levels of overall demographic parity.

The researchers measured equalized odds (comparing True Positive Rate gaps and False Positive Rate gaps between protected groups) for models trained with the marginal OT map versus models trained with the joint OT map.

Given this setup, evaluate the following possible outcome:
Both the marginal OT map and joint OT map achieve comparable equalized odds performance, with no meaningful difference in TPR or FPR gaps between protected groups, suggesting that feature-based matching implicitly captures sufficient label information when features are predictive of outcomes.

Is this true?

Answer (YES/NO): NO